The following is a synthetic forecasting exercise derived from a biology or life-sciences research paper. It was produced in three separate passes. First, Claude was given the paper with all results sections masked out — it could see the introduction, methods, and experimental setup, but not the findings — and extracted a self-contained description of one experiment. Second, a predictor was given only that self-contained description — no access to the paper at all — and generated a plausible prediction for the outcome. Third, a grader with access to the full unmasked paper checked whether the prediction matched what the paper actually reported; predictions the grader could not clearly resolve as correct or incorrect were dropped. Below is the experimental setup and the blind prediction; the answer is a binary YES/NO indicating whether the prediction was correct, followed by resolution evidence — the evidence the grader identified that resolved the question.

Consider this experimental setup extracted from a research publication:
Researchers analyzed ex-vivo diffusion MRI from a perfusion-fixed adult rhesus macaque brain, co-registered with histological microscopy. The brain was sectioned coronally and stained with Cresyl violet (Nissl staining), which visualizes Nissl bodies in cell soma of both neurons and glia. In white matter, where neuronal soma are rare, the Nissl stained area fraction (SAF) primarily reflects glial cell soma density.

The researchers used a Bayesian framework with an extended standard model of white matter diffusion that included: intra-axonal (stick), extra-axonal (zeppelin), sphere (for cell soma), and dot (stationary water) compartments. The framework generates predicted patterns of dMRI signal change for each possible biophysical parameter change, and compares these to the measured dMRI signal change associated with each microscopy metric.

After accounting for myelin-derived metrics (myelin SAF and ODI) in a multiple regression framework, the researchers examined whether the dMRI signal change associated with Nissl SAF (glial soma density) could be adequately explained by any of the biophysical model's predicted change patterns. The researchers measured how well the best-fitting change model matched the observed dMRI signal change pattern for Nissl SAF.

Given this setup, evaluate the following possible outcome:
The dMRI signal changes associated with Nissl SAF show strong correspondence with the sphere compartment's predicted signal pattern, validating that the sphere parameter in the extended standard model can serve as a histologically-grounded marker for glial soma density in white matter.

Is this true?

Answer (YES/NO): NO